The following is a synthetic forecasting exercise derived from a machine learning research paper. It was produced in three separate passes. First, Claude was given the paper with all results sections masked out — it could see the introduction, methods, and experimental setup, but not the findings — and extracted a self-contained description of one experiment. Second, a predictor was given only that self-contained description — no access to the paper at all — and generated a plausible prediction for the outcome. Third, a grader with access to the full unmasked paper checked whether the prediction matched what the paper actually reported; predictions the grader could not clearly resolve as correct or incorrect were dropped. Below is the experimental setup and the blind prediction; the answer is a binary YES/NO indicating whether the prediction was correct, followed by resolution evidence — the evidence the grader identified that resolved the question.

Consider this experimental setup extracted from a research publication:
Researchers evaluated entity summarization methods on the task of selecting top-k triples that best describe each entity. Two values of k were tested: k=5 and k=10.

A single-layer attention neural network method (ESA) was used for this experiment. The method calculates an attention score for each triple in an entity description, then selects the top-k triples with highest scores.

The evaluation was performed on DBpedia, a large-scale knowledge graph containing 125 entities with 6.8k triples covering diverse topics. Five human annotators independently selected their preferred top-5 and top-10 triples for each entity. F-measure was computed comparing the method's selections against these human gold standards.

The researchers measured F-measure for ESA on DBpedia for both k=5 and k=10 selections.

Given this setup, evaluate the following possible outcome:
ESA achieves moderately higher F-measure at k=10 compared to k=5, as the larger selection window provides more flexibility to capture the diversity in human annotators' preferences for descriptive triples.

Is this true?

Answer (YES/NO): YES